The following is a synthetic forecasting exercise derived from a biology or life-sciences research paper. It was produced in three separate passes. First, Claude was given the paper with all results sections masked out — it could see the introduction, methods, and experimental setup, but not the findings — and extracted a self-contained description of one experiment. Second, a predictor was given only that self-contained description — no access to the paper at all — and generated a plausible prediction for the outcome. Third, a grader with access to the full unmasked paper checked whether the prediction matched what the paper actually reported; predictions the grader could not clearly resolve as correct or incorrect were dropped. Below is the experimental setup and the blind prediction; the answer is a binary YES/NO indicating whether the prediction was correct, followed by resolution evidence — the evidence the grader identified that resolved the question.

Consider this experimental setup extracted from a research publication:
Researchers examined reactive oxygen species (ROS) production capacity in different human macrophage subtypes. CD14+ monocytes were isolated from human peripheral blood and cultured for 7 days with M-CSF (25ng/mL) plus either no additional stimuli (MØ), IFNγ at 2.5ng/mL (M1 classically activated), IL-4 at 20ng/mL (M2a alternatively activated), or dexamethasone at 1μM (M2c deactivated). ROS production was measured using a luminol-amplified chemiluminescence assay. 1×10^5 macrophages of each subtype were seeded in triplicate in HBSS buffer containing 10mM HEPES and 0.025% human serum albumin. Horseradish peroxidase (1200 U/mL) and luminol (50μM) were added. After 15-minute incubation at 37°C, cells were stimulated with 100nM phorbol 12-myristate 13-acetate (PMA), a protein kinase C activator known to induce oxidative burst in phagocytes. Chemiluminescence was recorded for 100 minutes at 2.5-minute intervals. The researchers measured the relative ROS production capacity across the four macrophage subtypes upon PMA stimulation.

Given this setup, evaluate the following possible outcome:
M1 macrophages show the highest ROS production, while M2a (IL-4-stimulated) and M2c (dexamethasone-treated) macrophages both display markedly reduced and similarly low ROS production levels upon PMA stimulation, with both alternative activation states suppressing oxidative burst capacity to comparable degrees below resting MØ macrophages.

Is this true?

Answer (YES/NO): YES